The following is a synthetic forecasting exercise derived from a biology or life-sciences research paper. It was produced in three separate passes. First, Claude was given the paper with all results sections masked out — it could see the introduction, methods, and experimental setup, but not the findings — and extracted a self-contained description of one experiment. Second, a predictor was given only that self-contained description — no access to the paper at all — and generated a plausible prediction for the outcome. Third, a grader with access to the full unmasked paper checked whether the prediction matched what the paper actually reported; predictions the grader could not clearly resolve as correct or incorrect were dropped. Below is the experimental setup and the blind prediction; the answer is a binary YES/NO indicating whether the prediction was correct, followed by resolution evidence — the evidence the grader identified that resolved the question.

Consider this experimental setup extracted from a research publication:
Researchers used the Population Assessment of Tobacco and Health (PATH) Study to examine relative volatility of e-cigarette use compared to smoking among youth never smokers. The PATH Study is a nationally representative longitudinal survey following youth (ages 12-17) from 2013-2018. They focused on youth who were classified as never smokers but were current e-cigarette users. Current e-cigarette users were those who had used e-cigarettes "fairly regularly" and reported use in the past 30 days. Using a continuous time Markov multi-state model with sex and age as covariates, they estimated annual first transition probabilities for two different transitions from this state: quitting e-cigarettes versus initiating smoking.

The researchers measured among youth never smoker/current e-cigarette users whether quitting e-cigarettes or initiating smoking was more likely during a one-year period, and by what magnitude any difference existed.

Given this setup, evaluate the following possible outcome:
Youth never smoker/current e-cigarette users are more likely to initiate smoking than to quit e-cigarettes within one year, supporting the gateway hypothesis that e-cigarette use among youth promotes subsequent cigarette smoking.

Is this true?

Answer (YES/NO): NO